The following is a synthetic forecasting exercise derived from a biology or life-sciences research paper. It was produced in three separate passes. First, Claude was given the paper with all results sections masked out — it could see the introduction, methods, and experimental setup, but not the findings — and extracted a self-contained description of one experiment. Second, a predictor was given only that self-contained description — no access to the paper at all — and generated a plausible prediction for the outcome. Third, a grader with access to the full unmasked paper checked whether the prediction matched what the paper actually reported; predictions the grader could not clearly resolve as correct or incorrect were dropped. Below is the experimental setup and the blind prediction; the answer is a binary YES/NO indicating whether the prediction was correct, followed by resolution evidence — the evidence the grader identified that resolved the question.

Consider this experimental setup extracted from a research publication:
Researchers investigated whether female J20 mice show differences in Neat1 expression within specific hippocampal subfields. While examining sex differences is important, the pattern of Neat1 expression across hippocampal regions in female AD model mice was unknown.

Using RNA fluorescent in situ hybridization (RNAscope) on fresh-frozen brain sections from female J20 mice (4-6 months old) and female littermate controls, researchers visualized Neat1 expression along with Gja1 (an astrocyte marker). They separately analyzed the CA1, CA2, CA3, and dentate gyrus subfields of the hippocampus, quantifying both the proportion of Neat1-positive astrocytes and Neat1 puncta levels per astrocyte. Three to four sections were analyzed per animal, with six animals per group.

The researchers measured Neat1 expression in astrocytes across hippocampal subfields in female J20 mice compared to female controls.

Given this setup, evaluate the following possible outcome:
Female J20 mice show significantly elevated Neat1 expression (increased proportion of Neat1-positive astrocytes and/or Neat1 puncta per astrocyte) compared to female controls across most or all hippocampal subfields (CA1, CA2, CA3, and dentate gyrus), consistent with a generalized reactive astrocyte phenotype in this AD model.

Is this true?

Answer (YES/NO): NO